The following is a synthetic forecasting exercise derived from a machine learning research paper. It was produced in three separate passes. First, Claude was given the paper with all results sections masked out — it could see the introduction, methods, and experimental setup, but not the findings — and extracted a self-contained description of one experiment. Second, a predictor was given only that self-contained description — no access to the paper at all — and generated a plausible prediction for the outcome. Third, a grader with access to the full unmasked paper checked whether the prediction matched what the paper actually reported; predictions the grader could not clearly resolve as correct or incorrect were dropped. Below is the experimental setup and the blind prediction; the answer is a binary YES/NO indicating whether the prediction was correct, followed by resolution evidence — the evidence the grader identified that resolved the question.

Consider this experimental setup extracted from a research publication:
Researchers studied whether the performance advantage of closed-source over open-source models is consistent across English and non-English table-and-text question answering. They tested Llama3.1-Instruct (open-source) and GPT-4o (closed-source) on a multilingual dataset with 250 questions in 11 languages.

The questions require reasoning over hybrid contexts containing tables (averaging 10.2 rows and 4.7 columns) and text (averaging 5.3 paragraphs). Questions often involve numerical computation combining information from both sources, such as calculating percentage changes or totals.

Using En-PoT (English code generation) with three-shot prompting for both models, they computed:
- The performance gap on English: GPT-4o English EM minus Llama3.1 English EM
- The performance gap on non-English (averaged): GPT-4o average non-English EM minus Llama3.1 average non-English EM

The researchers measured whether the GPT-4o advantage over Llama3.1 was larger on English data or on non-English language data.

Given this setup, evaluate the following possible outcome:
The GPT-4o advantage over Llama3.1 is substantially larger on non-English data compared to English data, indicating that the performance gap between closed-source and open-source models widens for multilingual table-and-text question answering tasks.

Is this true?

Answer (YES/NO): YES